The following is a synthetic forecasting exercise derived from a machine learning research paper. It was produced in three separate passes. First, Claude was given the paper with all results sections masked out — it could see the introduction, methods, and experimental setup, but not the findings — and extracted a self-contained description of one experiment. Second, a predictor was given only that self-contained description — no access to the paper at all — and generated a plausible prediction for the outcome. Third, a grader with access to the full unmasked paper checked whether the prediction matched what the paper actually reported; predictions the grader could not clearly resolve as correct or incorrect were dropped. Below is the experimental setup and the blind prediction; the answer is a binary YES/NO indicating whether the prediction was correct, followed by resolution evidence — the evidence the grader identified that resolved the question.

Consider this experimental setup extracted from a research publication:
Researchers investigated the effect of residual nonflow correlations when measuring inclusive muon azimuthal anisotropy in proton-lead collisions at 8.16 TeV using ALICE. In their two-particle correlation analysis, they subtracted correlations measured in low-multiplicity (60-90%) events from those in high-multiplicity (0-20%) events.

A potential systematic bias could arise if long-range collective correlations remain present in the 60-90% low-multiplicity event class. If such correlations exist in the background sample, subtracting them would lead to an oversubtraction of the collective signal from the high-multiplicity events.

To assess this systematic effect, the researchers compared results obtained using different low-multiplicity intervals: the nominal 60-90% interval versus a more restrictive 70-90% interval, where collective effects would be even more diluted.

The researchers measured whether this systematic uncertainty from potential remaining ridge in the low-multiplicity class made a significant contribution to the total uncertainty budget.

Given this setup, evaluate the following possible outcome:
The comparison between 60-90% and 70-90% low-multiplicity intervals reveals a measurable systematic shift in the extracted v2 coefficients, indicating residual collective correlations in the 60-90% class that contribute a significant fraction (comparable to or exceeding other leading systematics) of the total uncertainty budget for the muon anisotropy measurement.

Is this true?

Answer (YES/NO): YES